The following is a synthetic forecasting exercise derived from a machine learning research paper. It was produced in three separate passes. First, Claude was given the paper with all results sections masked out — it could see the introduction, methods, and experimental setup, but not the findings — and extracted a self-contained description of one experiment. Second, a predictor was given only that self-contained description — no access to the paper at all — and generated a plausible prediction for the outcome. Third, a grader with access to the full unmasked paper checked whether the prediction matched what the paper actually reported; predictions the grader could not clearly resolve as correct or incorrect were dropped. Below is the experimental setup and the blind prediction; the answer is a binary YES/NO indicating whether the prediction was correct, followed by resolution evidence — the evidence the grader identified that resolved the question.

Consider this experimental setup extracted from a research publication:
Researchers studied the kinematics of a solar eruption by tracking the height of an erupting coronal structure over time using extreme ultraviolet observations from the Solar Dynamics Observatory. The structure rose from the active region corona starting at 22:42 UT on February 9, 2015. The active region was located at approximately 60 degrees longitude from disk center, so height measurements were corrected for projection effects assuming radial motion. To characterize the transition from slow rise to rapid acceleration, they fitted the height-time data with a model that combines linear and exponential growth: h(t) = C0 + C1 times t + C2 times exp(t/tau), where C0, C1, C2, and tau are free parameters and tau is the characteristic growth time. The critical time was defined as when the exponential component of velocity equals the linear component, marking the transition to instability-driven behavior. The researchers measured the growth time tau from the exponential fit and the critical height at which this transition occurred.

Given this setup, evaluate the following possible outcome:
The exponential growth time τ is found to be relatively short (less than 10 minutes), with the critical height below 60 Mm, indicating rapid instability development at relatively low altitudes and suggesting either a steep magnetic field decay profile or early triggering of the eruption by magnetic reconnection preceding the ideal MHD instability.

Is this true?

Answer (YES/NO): NO